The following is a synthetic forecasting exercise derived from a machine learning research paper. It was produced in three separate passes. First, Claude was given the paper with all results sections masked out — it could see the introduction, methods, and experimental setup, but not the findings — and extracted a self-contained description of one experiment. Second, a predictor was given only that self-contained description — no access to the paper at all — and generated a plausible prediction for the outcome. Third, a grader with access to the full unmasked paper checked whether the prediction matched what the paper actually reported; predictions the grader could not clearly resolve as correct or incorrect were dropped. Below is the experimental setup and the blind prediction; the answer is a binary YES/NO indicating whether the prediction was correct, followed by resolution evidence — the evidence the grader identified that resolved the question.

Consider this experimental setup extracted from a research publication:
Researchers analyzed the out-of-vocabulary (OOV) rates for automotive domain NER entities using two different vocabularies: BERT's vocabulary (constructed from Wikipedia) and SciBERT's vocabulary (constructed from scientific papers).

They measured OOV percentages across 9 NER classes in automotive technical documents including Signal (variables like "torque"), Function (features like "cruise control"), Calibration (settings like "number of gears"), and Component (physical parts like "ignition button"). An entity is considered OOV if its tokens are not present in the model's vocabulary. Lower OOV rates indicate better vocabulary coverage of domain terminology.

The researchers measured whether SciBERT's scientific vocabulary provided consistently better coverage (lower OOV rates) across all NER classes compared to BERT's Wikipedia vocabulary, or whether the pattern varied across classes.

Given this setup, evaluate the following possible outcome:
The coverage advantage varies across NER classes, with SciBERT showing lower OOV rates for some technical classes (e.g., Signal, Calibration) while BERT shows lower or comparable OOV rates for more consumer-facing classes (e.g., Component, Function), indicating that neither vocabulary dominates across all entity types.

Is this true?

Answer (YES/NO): NO